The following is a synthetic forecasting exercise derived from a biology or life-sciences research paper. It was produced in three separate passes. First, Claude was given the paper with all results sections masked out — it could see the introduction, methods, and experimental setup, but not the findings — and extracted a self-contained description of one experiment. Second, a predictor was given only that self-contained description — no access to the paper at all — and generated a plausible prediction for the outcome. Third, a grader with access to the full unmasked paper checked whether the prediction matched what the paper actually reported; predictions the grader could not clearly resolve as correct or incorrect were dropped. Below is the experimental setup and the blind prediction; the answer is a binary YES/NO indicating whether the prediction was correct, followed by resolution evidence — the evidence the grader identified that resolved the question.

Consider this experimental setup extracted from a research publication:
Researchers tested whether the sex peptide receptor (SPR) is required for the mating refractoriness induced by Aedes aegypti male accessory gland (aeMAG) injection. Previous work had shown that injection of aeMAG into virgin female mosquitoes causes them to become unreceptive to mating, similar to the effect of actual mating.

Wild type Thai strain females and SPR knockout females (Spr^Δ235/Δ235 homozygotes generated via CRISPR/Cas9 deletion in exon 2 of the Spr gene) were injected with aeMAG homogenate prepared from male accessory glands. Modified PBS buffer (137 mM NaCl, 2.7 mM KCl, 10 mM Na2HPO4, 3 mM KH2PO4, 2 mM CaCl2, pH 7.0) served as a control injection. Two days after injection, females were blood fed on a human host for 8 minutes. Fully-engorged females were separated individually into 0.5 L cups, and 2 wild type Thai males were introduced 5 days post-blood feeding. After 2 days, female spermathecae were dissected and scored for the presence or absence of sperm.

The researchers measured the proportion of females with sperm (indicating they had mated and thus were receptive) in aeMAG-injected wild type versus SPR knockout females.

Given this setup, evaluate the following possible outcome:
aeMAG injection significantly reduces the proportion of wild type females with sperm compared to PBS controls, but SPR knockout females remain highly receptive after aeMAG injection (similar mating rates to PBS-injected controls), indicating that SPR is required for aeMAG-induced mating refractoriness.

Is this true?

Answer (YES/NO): NO